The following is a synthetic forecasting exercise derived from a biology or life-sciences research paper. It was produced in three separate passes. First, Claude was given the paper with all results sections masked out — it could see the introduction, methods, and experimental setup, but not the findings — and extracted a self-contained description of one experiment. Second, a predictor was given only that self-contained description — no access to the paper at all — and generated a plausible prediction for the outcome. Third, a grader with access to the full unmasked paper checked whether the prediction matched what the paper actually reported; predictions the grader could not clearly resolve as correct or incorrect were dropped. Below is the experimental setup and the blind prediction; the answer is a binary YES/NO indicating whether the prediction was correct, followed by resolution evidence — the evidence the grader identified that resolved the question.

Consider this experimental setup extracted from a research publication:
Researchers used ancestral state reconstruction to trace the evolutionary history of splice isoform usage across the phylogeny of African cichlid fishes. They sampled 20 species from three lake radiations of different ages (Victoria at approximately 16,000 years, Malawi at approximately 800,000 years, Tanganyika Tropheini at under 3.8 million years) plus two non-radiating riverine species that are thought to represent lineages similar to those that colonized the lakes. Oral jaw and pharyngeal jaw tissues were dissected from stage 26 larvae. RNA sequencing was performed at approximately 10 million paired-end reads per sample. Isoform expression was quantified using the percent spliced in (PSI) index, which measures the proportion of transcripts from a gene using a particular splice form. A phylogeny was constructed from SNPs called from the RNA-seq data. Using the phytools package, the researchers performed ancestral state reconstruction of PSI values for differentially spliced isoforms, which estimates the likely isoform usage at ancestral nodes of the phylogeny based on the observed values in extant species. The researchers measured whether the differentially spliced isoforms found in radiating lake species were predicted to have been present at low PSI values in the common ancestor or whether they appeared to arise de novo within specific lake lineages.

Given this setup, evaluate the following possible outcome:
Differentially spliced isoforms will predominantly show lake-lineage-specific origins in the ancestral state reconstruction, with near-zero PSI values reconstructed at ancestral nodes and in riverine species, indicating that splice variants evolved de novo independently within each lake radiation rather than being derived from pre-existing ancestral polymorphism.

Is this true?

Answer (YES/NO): NO